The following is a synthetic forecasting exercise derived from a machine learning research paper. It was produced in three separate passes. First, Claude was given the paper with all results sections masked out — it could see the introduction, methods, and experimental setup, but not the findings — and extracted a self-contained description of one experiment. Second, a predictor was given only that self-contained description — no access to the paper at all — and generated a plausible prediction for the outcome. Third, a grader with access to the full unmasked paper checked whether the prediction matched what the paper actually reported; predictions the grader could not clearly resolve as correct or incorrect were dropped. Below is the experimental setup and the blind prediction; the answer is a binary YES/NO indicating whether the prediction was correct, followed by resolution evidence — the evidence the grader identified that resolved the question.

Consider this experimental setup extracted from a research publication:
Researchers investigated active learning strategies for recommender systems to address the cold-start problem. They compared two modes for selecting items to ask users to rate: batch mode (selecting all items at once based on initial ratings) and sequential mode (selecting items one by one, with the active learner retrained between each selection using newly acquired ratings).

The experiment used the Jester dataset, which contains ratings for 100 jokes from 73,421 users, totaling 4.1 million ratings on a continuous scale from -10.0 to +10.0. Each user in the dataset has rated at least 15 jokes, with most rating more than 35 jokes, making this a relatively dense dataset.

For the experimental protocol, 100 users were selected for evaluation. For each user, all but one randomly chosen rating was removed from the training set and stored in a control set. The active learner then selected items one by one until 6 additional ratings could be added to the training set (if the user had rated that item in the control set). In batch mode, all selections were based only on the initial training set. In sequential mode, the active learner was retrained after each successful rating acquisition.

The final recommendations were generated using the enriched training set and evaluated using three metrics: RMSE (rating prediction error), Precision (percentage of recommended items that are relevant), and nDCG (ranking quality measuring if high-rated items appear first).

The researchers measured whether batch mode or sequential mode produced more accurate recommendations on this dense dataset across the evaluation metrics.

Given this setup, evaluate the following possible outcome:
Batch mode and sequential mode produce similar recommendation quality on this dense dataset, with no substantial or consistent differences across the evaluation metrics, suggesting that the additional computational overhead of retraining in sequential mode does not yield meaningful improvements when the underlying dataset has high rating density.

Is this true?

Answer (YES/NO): NO